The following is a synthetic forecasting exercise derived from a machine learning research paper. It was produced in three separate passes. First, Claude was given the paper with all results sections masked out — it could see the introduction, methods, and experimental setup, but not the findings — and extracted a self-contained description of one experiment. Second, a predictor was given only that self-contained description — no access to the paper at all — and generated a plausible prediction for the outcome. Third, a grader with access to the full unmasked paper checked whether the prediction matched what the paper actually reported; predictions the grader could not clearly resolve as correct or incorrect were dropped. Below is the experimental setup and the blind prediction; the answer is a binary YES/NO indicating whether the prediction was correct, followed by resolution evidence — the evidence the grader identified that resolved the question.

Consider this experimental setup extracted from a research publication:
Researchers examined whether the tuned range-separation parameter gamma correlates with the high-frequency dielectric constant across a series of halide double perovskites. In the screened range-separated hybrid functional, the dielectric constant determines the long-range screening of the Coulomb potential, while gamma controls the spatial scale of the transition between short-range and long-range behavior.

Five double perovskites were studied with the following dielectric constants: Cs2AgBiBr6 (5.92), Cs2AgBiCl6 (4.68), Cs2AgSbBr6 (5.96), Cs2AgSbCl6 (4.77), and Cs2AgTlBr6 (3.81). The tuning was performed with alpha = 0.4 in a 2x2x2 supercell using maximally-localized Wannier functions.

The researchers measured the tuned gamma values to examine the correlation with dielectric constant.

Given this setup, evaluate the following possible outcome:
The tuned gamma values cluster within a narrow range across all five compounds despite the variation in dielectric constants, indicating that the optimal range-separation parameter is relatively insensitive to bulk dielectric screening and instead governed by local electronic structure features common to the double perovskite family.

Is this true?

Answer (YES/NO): NO